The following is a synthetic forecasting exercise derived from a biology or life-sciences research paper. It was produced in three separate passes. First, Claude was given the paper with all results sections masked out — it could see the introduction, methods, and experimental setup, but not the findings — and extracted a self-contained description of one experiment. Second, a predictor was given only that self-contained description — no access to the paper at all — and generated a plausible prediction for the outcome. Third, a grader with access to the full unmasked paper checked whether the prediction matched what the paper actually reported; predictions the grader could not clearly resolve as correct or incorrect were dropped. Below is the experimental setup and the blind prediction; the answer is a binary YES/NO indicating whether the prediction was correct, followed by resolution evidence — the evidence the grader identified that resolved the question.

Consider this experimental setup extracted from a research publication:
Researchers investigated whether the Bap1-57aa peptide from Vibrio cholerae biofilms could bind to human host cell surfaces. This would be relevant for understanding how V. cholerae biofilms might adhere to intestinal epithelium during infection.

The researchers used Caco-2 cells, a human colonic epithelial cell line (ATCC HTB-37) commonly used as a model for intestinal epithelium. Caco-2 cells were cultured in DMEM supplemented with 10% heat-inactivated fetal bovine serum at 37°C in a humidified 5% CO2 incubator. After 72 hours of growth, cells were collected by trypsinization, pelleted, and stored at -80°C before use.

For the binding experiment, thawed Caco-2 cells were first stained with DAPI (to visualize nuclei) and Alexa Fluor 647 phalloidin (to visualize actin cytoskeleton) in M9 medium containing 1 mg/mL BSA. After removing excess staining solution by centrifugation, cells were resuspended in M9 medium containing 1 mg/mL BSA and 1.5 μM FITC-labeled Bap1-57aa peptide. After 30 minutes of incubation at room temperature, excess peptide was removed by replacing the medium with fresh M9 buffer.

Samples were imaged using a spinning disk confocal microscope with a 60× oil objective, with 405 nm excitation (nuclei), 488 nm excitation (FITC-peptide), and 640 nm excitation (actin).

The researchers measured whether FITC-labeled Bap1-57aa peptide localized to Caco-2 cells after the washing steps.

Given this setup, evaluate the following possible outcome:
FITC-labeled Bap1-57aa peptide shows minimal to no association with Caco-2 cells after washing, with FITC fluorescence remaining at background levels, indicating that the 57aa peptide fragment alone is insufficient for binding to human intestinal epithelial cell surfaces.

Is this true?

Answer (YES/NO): NO